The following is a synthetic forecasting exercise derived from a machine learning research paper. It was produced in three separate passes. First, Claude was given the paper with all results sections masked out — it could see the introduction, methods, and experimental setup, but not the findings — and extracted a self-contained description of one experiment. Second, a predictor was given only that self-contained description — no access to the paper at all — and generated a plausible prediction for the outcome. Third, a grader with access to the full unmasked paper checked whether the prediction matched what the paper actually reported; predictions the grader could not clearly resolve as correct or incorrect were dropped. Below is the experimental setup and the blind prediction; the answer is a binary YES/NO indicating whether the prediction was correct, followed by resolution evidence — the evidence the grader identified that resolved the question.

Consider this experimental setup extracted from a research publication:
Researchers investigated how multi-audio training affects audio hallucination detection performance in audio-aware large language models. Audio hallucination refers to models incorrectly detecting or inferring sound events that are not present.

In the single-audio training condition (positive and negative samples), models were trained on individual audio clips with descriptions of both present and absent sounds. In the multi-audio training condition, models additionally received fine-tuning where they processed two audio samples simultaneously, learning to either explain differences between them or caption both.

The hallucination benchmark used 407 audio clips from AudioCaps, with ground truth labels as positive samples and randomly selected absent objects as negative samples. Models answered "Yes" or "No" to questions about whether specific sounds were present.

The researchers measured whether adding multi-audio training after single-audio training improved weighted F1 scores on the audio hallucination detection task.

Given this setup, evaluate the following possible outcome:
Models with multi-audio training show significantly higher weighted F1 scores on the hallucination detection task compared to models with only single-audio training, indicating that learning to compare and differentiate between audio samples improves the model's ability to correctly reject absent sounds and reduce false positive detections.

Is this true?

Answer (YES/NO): YES